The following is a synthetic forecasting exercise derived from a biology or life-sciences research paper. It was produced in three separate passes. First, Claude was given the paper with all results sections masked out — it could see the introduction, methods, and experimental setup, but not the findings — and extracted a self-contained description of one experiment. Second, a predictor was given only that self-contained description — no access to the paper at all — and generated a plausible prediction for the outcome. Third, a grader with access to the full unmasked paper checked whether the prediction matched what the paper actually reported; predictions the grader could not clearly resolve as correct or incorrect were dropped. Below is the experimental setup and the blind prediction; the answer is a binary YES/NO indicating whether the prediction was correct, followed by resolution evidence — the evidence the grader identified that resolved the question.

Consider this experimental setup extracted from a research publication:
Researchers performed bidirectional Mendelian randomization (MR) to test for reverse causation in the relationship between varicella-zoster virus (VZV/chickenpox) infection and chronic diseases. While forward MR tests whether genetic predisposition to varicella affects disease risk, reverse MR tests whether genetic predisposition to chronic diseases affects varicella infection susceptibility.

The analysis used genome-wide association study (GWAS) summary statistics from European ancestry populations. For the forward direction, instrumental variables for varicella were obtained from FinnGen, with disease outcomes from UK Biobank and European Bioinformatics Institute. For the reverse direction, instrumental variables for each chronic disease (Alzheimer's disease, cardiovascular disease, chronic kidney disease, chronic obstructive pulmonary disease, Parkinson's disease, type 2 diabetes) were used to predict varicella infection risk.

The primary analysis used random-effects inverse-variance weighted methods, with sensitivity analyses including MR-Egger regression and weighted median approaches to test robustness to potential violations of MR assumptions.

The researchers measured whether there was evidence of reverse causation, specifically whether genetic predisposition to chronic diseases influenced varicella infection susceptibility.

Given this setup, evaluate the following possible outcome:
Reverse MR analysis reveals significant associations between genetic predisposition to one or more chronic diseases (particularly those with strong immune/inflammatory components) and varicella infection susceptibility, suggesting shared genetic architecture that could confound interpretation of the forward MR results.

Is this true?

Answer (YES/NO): NO